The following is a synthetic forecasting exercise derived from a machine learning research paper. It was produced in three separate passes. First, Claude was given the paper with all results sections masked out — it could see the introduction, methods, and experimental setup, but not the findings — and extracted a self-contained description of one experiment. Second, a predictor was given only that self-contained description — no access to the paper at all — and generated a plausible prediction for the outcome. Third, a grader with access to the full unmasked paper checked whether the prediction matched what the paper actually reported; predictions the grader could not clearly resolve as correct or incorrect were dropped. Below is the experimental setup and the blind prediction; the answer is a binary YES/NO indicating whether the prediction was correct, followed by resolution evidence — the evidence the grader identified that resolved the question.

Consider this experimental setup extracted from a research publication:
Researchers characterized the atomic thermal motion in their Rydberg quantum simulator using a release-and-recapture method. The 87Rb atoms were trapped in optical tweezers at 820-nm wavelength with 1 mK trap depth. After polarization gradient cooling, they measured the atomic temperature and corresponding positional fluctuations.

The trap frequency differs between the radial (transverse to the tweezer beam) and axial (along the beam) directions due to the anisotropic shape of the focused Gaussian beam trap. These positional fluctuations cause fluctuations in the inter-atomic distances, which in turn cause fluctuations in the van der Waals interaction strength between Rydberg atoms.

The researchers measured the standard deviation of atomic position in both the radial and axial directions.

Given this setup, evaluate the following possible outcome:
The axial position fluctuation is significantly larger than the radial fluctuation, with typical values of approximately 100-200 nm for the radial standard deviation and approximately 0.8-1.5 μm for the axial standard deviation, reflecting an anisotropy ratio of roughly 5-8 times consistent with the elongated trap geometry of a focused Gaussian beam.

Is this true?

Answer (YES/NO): NO